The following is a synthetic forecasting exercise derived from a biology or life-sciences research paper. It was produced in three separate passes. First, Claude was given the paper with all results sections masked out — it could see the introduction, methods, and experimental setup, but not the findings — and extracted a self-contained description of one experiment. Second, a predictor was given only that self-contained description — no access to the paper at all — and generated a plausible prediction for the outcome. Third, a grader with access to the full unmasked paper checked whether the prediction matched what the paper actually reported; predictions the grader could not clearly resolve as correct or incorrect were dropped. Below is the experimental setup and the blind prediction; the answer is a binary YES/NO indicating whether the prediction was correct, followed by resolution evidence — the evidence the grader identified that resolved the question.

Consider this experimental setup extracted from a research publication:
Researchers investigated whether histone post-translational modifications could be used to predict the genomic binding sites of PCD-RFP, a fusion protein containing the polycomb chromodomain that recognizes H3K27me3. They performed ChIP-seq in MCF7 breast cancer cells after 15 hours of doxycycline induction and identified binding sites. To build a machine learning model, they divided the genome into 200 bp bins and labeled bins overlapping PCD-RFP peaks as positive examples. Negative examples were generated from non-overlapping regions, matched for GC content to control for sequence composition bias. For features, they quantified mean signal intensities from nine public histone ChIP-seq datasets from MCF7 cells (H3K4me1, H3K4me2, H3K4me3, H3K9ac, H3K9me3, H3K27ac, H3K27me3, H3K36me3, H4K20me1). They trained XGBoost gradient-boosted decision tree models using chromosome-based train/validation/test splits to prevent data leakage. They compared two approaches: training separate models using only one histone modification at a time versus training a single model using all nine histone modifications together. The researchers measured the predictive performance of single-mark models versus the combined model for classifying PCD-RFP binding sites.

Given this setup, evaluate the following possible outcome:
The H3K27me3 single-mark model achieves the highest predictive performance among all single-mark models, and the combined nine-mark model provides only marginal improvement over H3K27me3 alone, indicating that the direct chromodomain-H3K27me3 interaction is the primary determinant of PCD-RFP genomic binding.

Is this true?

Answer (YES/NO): NO